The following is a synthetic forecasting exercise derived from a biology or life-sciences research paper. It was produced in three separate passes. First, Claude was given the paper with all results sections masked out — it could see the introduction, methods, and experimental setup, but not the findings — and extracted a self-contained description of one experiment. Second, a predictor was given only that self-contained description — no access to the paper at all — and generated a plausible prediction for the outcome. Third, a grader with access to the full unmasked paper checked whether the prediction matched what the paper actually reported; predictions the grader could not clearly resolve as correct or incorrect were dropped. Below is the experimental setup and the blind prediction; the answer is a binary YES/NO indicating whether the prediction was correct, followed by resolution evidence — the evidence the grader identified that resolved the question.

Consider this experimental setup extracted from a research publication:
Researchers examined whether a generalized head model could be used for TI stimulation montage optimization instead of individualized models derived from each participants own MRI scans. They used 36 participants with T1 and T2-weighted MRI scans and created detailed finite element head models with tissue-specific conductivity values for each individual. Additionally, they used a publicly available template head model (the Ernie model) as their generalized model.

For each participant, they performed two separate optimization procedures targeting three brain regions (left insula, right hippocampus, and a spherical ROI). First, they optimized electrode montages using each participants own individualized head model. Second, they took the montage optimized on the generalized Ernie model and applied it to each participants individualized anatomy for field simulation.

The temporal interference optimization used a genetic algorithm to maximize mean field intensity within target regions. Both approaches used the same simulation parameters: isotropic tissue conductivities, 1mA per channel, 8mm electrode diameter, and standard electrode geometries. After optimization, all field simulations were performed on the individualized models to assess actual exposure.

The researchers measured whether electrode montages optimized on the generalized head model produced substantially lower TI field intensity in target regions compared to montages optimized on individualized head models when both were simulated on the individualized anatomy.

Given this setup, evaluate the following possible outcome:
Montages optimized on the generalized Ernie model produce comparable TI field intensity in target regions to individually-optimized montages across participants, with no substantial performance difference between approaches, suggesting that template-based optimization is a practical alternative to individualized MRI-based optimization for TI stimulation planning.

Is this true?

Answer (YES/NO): YES